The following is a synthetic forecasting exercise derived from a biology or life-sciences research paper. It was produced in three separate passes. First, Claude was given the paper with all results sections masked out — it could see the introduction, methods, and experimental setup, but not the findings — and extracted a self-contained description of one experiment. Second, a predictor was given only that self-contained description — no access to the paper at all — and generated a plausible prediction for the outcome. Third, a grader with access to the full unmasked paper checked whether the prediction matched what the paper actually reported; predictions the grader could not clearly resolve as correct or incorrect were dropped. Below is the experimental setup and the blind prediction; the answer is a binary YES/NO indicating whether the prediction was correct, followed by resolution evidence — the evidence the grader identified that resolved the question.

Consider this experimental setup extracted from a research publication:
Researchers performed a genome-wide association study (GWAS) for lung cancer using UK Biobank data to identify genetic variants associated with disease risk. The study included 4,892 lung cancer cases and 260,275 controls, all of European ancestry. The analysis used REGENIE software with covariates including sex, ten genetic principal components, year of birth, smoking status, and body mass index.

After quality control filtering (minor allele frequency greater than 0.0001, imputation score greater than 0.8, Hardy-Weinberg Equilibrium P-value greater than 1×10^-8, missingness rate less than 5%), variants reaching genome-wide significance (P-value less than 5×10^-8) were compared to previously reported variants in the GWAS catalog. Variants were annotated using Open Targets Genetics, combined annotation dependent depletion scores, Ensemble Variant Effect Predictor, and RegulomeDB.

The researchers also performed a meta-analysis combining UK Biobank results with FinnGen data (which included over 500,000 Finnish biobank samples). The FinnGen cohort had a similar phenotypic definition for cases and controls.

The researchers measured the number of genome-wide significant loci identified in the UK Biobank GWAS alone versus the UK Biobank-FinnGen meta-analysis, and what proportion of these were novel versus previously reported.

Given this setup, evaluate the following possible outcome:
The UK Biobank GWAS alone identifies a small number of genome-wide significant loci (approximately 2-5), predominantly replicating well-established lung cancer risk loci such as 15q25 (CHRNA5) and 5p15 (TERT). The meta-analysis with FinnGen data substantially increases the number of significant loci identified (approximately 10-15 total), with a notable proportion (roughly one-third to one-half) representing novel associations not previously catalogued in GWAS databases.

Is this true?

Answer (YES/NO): YES